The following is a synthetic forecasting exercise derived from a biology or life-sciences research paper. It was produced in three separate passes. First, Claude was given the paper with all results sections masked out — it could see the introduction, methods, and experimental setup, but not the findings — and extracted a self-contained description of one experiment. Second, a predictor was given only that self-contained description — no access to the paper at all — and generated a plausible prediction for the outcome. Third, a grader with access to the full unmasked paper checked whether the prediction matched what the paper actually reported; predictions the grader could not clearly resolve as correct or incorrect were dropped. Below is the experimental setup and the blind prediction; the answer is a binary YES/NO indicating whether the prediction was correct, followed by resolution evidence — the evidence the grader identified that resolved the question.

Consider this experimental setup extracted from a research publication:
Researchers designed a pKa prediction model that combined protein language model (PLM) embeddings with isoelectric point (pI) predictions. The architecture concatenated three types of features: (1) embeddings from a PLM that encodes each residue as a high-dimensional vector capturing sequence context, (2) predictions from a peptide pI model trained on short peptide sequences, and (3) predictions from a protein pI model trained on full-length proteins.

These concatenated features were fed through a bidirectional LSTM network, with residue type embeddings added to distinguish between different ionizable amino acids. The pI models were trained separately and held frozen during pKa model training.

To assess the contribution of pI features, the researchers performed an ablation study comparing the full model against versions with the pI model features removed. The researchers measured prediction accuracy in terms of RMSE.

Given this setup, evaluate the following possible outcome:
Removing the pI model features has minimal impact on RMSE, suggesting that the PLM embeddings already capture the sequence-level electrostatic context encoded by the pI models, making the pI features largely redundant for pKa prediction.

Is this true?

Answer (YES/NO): NO